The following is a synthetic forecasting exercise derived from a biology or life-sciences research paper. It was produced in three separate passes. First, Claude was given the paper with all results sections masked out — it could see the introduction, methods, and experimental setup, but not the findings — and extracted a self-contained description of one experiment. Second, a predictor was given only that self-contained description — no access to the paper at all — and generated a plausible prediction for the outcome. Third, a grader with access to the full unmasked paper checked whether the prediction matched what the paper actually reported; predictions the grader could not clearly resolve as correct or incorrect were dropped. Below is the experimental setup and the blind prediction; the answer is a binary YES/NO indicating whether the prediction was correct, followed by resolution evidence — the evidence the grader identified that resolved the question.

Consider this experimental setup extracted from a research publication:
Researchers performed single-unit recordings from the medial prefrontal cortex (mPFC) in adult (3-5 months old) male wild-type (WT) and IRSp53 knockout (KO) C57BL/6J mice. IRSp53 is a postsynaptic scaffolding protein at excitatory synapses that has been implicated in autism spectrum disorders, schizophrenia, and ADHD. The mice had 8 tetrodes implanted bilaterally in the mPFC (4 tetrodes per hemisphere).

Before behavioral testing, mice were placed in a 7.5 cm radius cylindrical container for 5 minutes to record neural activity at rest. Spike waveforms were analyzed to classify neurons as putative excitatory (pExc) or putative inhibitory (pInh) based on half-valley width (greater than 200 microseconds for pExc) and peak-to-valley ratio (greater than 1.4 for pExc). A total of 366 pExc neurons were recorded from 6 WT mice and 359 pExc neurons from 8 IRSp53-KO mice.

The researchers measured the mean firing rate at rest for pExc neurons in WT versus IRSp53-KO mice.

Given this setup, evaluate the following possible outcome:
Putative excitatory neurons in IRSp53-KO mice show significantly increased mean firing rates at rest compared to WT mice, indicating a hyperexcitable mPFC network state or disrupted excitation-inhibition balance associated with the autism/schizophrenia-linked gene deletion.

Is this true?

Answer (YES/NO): YES